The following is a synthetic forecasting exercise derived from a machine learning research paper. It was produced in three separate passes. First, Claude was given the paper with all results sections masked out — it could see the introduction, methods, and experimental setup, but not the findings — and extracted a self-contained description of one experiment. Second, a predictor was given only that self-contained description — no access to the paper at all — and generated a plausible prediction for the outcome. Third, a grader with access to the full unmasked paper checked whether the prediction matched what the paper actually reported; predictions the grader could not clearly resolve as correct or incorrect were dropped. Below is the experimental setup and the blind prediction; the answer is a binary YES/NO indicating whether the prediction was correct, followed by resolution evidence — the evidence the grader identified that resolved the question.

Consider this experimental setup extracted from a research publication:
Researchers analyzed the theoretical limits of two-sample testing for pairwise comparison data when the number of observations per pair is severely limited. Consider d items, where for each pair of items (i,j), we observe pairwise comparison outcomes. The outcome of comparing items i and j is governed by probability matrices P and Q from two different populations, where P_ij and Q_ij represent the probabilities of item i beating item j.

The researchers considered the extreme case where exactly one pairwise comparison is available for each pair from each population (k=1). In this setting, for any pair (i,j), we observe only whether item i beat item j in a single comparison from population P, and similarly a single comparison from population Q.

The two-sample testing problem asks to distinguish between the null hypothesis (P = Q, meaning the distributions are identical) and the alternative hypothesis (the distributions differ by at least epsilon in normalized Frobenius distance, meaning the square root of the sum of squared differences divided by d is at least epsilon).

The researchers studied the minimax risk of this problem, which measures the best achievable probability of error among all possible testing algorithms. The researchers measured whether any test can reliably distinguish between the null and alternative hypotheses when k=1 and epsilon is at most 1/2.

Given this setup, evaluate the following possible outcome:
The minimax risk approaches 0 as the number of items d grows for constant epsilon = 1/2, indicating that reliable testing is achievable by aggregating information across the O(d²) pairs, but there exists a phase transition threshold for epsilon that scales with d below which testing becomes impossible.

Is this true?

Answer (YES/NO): NO